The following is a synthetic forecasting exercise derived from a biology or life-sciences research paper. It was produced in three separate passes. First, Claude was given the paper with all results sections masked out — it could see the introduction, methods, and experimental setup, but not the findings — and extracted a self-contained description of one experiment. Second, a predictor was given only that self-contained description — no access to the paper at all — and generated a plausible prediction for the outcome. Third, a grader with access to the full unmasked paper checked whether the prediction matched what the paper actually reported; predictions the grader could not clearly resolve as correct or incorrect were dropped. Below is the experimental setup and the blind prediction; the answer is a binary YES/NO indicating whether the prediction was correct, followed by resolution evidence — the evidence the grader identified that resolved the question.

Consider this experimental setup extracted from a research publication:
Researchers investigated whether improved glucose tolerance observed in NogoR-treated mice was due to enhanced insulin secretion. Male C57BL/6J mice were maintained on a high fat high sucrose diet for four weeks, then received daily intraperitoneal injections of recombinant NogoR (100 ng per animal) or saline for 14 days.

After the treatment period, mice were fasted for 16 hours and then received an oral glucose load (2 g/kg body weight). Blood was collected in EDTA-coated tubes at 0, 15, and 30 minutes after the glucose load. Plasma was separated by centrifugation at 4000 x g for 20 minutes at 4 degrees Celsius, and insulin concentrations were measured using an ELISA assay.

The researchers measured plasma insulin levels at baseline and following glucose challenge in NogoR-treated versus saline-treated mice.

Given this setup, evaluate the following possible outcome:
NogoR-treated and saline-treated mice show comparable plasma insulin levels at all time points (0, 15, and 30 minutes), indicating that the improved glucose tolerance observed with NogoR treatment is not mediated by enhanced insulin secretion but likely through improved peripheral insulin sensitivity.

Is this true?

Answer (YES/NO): YES